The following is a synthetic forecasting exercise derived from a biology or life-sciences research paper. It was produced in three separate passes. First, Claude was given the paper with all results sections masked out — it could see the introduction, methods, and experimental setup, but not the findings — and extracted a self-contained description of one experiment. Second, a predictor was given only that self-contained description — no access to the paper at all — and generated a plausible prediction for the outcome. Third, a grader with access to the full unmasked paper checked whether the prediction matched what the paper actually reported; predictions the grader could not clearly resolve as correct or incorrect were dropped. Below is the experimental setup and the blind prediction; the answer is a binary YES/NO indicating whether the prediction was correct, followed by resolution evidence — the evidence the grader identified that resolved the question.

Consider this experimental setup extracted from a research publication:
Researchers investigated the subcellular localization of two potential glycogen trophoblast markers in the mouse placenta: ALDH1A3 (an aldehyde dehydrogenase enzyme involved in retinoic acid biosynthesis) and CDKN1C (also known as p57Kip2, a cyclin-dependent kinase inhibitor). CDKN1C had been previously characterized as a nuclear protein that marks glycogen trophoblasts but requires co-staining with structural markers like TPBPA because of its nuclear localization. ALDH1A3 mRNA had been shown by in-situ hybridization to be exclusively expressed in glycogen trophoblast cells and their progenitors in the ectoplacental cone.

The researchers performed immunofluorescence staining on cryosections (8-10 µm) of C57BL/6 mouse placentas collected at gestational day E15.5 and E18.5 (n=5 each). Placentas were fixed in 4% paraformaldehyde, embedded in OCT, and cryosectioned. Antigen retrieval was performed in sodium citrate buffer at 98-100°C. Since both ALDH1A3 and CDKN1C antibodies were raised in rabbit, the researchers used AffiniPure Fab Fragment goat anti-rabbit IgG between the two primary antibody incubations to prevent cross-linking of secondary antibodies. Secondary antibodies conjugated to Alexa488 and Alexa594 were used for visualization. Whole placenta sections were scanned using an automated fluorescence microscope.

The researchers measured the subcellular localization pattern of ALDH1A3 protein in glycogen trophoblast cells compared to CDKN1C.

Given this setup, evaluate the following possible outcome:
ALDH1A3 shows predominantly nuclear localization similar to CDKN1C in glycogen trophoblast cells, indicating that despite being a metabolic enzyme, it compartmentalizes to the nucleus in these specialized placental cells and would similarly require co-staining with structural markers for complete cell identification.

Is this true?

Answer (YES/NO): NO